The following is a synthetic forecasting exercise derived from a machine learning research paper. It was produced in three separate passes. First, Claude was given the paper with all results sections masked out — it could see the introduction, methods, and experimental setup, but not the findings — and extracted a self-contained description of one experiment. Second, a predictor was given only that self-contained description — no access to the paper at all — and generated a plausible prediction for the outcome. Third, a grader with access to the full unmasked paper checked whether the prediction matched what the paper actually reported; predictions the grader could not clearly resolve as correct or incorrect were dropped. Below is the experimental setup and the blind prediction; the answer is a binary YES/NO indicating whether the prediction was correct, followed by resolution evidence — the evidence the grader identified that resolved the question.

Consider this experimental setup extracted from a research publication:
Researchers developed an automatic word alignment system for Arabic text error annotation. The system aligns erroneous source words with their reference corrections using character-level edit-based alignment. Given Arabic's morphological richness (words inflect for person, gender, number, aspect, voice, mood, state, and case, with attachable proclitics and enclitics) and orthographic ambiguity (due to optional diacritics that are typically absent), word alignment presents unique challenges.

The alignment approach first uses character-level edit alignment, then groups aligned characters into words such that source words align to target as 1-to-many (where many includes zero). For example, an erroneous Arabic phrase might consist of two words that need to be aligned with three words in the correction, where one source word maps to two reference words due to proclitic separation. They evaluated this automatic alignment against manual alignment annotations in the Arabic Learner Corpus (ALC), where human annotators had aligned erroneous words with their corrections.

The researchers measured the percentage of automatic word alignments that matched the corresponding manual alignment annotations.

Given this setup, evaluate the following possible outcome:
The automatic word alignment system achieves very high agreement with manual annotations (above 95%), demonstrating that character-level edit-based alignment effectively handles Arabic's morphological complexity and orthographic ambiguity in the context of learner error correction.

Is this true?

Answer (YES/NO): YES